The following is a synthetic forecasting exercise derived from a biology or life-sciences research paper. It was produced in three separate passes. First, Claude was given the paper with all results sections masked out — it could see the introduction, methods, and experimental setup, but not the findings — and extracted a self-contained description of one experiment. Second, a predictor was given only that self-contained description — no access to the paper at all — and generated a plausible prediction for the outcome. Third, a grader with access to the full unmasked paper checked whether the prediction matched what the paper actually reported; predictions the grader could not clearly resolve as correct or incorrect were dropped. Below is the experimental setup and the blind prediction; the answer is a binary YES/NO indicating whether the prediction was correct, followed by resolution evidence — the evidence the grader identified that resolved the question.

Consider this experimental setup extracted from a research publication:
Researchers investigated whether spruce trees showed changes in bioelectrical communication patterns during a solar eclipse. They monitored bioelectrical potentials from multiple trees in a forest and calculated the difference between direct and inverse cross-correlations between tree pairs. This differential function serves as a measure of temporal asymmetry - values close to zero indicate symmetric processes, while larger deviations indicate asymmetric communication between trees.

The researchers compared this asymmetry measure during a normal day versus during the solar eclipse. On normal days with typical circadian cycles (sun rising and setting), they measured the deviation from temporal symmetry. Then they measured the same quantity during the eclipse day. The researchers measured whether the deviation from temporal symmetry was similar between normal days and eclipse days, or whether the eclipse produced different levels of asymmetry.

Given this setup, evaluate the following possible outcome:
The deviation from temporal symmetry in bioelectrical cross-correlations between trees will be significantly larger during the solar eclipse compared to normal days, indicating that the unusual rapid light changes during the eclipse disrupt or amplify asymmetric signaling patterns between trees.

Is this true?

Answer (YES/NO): YES